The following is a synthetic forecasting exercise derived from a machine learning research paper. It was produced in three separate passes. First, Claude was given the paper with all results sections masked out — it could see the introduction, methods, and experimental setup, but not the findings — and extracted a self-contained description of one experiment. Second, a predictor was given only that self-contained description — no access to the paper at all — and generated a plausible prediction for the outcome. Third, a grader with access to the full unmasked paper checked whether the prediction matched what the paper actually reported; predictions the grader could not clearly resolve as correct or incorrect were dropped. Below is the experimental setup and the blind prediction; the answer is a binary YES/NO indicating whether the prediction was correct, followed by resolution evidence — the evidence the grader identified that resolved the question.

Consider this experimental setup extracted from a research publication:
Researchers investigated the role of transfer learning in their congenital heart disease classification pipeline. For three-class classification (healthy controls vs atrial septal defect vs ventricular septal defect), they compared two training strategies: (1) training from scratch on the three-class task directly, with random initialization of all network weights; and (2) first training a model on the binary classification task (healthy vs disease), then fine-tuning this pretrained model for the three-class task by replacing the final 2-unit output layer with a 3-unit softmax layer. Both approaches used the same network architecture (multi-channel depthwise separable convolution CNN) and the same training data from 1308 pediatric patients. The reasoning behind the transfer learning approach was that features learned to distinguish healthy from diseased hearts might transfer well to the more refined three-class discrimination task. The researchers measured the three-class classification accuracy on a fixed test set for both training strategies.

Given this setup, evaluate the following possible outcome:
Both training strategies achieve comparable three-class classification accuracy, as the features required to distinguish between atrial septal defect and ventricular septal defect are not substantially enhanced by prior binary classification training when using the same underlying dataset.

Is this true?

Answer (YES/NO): NO